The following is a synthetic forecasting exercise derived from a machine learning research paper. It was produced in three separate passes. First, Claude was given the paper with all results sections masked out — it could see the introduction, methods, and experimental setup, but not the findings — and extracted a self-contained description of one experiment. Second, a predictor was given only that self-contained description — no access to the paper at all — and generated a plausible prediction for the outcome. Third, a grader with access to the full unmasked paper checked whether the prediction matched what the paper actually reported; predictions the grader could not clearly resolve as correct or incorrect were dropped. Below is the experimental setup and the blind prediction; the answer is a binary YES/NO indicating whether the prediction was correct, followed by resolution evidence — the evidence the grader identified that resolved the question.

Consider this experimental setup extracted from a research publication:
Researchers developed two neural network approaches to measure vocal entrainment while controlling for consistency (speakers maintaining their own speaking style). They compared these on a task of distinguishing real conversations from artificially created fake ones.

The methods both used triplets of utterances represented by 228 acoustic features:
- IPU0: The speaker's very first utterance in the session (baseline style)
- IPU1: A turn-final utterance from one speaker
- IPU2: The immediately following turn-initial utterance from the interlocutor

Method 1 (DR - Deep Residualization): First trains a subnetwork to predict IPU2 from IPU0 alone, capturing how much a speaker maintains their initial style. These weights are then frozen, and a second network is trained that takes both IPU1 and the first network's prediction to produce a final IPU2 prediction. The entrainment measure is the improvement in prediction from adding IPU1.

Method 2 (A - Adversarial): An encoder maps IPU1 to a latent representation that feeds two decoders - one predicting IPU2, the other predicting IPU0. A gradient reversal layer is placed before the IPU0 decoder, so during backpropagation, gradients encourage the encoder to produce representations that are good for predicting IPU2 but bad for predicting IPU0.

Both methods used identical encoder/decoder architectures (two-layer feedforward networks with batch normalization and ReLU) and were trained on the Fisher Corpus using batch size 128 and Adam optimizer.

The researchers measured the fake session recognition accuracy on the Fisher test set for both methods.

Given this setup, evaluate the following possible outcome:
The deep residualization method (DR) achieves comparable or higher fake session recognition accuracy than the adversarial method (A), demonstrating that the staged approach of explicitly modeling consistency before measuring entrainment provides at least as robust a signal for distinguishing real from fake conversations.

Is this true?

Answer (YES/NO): YES